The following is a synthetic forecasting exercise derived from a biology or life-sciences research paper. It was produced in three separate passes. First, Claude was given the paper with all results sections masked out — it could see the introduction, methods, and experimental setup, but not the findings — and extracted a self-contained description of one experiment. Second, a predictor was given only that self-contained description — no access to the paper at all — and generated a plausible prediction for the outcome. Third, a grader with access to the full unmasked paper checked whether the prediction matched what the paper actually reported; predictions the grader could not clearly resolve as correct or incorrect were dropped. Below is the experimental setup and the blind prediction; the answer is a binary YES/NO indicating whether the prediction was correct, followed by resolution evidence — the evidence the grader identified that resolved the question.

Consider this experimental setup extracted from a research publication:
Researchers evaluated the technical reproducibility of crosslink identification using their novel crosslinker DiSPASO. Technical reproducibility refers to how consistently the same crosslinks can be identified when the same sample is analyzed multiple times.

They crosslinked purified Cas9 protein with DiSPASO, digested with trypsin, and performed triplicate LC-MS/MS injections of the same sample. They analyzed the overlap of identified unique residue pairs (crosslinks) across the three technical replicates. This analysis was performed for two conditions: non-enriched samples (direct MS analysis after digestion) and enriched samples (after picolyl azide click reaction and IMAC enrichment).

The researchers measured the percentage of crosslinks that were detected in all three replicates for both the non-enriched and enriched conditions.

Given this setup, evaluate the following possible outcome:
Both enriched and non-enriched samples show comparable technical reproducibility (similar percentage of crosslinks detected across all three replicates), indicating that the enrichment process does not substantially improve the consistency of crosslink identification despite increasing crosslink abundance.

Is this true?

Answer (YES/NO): NO